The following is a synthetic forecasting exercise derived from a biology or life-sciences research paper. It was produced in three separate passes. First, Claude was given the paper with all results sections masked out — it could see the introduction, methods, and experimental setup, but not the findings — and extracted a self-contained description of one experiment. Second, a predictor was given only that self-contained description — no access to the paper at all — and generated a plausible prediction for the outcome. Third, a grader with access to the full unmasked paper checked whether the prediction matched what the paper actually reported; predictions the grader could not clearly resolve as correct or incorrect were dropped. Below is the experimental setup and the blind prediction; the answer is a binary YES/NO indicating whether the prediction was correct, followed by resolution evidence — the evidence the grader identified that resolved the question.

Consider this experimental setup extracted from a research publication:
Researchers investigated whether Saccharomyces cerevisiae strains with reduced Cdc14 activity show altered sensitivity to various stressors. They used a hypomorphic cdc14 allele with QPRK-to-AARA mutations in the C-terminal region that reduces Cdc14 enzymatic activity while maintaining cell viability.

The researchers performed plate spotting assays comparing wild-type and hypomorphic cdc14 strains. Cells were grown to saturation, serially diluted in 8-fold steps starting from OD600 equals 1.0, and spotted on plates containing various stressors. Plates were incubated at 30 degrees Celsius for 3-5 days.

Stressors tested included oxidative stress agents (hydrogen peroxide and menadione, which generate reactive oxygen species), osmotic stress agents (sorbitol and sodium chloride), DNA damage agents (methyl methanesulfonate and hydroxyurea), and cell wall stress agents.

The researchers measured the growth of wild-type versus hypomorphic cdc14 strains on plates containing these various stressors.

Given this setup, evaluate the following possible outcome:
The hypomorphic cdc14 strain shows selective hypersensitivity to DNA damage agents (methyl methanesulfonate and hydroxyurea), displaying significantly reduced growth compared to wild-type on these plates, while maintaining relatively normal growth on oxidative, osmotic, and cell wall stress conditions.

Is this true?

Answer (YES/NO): NO